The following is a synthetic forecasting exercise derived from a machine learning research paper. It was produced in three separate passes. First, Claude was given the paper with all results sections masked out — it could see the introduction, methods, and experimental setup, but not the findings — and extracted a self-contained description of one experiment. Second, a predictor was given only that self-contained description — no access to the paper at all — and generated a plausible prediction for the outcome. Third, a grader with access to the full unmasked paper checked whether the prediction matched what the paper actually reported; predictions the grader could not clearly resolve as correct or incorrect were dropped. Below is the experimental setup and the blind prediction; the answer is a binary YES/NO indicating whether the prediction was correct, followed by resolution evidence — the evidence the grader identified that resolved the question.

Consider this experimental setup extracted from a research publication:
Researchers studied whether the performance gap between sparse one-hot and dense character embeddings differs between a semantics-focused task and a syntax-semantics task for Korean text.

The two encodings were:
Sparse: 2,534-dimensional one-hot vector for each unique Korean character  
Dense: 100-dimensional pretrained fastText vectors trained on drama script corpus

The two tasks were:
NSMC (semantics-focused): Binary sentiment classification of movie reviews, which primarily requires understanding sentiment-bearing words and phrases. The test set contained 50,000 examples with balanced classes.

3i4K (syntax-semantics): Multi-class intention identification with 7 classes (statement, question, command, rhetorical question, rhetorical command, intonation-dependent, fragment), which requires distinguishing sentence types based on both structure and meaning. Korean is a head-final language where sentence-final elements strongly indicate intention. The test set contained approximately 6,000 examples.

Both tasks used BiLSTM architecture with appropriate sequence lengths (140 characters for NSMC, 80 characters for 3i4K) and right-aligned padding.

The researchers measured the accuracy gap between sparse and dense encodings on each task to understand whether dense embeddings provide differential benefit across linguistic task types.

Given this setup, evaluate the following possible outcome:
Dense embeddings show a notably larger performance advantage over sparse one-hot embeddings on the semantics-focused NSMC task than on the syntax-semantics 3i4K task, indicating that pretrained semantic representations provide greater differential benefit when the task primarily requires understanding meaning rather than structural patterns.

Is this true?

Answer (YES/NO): NO